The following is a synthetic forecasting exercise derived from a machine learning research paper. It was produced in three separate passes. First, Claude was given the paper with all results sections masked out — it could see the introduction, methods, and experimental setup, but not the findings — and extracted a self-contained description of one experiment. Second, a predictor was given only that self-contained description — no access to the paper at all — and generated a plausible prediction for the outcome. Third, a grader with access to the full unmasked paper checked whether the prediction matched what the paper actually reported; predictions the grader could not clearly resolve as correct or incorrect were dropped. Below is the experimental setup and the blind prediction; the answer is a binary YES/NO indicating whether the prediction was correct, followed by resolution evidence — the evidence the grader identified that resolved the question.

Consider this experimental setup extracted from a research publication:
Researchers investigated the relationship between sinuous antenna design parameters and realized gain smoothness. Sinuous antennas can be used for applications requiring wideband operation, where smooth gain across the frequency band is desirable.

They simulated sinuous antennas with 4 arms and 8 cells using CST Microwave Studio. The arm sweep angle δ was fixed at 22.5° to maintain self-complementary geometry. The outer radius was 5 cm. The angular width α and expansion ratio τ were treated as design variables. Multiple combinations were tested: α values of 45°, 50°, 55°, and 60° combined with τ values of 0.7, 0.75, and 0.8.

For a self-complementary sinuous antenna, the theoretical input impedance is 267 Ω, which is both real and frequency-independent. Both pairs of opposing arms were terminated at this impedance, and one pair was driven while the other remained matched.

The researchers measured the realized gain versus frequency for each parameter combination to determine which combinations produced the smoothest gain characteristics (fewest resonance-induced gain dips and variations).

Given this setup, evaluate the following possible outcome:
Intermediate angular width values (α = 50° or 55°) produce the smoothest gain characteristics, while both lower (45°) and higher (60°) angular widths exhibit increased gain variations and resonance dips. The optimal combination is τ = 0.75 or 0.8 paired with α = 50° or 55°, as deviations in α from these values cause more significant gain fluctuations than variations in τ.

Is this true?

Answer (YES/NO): NO